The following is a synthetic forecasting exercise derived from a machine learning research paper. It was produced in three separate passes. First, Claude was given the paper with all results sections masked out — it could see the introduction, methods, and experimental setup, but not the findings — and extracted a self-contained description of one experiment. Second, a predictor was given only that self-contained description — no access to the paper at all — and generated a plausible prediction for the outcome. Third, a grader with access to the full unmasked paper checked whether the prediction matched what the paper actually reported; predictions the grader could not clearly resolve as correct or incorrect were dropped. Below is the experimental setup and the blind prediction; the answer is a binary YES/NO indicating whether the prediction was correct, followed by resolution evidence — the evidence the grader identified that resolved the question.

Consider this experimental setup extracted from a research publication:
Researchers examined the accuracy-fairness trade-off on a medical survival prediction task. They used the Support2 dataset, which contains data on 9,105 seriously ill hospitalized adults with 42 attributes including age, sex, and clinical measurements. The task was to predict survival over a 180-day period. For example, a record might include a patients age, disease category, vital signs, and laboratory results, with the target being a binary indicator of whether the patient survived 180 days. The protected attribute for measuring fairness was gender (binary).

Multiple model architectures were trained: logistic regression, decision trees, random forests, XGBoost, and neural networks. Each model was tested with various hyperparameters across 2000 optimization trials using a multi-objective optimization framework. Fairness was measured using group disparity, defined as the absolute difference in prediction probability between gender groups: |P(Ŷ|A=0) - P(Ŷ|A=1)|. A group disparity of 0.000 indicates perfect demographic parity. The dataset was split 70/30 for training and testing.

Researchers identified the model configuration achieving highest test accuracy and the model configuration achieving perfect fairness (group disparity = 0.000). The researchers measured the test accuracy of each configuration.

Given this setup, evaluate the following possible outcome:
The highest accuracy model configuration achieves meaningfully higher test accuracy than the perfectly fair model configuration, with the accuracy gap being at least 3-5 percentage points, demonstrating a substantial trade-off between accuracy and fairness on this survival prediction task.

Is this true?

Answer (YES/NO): YES